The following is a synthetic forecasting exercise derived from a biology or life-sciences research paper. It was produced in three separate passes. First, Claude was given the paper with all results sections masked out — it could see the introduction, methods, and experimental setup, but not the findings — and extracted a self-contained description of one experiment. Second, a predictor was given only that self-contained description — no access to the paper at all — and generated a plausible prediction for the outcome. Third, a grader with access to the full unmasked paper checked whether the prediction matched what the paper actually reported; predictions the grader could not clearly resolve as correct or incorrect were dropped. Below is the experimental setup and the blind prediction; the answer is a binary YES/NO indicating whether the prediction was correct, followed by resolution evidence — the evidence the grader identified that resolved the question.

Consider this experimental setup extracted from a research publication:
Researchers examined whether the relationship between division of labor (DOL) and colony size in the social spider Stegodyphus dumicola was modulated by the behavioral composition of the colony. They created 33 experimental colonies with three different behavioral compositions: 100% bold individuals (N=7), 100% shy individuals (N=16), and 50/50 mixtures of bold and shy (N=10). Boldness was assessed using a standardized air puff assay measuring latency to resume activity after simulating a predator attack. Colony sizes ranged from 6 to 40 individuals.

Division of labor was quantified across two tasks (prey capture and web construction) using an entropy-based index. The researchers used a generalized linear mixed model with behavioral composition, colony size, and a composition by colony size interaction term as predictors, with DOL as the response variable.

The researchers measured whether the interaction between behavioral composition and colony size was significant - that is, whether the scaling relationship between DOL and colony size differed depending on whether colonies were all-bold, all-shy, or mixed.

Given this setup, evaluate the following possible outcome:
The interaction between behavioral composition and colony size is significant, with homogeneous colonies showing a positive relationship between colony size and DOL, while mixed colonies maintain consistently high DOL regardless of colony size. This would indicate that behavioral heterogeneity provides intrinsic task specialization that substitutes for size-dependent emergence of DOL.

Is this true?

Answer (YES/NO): NO